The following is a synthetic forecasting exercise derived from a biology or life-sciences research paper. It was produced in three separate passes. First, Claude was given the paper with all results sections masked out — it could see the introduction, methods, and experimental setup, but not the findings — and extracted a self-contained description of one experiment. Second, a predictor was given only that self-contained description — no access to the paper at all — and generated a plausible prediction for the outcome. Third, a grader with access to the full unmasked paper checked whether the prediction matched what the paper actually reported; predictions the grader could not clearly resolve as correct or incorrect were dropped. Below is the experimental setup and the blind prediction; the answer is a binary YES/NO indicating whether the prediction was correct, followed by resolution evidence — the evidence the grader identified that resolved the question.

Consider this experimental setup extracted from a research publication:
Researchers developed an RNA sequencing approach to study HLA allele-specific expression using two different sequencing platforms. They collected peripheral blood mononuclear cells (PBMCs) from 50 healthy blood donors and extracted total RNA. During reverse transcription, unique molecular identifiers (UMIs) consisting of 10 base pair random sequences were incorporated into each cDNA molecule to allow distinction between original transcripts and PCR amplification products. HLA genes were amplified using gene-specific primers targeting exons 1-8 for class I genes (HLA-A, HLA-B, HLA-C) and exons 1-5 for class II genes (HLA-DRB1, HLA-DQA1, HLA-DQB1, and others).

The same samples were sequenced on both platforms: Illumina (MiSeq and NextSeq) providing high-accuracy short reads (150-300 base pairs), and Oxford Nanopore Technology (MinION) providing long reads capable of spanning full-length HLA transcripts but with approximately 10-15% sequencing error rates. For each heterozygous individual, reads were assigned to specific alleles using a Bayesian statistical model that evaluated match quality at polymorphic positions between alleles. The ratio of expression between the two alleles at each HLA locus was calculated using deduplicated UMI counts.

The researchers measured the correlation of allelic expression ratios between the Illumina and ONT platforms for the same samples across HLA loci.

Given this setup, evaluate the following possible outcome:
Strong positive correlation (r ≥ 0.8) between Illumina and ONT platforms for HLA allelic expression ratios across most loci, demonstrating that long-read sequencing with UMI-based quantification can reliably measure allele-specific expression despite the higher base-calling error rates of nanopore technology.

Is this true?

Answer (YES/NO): NO